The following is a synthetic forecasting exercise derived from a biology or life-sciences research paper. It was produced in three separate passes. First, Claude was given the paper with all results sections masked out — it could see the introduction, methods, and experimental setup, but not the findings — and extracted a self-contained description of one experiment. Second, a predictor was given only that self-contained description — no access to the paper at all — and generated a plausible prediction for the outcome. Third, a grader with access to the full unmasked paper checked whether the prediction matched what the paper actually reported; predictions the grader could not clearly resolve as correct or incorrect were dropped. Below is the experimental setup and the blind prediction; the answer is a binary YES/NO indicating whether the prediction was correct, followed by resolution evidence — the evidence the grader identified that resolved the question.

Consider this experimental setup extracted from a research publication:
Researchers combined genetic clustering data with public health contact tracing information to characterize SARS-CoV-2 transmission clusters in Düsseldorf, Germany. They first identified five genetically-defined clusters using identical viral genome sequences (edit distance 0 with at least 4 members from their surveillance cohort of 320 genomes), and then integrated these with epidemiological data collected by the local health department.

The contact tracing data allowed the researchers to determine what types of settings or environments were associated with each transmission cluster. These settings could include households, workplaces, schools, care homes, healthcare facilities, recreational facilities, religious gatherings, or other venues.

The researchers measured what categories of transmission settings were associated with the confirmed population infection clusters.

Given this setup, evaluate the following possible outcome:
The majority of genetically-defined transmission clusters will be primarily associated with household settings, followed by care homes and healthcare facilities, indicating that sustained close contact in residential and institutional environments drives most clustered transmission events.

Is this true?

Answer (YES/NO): NO